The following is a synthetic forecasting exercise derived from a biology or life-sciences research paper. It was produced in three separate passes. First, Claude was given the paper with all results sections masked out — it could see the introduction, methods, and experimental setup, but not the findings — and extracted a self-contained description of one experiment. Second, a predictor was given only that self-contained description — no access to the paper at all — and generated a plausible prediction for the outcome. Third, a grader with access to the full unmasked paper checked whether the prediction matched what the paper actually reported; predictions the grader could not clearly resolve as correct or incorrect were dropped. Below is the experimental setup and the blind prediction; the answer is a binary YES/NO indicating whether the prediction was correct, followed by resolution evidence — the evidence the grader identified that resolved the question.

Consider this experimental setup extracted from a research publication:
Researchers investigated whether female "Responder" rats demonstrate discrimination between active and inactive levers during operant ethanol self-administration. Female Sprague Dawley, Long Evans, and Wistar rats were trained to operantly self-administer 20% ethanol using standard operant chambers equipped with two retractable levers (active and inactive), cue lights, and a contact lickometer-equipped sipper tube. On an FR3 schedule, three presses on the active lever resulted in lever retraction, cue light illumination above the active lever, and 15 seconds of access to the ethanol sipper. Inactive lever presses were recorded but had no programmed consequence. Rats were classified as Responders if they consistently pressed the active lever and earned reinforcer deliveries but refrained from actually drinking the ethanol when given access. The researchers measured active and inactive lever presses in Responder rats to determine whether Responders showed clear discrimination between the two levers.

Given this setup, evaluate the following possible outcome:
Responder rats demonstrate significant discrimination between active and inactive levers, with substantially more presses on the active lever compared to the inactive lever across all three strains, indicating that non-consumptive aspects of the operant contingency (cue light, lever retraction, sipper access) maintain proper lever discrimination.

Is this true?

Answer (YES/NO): YES